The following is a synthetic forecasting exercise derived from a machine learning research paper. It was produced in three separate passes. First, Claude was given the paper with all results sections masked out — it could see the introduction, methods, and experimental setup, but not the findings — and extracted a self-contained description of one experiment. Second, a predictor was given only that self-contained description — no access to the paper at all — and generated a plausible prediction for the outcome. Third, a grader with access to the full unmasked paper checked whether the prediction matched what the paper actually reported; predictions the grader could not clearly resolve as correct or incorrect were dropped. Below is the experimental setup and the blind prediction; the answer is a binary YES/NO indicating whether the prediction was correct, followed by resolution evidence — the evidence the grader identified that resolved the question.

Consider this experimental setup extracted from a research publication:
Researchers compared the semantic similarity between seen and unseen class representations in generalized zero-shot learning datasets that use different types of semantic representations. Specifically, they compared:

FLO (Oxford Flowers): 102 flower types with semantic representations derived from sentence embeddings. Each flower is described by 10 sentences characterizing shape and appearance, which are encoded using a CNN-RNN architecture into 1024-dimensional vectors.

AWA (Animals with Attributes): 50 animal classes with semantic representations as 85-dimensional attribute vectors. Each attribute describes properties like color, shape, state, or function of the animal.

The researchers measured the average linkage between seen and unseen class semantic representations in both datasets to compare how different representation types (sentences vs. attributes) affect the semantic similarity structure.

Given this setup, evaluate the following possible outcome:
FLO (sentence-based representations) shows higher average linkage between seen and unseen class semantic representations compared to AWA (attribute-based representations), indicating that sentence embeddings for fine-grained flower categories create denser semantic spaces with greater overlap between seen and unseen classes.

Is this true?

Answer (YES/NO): YES